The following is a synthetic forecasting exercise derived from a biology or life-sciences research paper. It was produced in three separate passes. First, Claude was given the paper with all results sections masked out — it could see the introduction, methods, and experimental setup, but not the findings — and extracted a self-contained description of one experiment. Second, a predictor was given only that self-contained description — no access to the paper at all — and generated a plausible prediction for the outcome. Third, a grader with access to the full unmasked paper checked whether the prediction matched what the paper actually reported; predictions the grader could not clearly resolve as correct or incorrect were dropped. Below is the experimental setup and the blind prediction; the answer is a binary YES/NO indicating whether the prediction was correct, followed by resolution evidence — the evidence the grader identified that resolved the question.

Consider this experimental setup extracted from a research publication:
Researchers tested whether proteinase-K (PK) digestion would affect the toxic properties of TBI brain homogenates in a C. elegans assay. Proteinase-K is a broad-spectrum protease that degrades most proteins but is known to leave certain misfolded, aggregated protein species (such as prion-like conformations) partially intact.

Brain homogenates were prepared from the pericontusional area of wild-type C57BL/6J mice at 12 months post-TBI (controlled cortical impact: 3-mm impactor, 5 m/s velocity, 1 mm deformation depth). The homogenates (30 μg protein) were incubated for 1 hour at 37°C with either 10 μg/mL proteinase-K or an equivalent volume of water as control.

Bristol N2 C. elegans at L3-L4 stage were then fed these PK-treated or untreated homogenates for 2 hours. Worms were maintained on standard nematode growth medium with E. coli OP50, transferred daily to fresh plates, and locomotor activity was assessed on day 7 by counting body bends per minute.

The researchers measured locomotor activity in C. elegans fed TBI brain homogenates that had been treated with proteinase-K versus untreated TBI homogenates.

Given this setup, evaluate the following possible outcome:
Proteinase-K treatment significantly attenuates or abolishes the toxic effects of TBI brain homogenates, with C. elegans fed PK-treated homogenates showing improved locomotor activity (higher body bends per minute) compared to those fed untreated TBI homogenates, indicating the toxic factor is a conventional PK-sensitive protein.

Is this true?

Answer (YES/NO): YES